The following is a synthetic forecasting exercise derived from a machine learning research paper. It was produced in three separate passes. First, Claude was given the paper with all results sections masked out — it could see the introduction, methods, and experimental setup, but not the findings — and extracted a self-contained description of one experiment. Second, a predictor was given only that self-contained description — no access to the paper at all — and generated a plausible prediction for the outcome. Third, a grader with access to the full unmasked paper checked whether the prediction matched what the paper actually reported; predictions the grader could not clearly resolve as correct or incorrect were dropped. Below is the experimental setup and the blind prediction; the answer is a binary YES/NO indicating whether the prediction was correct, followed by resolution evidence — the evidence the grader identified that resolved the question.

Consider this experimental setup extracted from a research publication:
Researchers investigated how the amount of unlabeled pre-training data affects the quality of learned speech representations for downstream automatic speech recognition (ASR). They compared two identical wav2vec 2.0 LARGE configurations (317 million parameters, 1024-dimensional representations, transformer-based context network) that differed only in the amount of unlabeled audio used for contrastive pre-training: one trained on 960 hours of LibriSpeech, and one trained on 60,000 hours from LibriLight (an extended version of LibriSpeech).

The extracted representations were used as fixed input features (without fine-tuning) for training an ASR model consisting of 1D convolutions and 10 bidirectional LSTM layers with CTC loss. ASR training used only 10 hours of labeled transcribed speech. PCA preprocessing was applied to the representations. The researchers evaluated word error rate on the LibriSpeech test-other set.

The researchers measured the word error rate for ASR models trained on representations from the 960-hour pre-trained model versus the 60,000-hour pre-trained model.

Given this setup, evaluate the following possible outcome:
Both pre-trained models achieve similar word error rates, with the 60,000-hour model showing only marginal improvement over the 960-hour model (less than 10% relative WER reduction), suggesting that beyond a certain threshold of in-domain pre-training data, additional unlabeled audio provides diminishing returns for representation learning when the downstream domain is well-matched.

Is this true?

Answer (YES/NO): NO